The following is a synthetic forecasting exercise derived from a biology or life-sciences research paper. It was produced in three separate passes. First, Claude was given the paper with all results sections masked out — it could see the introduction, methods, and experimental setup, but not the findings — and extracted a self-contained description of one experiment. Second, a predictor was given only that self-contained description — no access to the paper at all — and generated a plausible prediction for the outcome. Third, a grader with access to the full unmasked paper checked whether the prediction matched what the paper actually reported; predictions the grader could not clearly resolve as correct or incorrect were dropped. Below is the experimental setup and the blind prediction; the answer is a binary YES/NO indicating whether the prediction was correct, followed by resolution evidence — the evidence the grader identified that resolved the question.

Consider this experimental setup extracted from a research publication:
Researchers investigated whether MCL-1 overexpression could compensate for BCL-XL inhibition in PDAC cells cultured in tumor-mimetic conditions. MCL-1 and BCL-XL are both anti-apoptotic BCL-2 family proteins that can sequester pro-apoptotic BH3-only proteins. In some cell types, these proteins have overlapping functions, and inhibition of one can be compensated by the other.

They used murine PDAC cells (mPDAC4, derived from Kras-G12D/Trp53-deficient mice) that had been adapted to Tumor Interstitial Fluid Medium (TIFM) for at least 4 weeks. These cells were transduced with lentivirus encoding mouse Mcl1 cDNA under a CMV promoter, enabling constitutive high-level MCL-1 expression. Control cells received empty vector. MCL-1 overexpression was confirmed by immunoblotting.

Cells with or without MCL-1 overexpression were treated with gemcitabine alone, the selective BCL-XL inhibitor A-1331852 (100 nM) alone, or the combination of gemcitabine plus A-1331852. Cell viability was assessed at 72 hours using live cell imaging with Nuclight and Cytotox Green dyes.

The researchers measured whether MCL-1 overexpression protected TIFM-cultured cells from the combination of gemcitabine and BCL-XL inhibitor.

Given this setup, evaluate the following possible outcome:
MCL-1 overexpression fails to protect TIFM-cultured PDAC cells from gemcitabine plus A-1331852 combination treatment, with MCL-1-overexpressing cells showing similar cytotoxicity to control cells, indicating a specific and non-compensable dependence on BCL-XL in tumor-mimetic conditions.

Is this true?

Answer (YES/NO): NO